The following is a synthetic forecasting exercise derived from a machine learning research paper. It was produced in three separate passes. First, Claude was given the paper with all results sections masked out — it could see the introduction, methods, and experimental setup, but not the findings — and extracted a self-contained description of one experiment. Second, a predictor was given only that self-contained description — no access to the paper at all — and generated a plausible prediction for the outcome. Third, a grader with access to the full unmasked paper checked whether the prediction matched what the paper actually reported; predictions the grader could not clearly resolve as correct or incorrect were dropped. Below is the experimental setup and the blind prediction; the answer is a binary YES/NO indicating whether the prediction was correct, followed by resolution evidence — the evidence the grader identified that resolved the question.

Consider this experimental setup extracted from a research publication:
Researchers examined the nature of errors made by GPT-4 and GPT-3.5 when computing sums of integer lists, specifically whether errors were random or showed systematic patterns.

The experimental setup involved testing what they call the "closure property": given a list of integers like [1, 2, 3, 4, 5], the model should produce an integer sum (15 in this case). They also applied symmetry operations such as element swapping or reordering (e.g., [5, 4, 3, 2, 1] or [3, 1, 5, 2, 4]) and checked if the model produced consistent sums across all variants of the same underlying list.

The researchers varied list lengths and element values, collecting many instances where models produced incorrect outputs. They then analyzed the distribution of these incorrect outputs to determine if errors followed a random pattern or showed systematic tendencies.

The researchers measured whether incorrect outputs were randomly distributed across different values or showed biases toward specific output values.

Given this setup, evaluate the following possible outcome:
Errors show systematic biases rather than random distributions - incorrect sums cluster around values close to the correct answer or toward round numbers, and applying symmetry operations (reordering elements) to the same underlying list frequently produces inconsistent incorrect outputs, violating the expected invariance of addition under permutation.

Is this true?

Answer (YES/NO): YES